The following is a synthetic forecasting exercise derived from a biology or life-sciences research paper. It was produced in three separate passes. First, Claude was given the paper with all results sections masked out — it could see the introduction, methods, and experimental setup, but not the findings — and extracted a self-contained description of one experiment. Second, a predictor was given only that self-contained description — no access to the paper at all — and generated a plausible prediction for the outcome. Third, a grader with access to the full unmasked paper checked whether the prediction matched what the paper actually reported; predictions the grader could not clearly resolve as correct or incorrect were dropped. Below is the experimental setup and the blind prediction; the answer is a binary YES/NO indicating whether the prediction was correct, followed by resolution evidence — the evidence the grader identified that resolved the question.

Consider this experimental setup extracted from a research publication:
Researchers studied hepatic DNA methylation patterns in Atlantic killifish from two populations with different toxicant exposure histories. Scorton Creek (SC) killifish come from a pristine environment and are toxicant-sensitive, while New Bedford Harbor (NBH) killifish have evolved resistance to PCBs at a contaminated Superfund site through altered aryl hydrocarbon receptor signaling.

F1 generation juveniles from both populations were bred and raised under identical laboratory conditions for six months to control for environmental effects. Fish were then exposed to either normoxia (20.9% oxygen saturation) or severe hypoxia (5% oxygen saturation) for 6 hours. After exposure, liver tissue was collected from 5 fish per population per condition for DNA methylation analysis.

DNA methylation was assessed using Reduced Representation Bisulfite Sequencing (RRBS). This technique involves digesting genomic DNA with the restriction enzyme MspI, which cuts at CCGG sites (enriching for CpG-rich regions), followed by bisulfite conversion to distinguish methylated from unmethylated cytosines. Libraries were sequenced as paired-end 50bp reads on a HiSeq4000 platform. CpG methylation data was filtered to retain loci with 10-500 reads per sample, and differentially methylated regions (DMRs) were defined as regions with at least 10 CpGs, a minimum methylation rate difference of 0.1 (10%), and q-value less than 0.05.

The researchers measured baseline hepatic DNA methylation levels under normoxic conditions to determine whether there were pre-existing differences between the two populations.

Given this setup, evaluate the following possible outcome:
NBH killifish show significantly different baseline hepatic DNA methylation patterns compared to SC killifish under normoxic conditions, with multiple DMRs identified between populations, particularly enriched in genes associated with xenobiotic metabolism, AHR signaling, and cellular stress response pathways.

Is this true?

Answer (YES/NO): NO